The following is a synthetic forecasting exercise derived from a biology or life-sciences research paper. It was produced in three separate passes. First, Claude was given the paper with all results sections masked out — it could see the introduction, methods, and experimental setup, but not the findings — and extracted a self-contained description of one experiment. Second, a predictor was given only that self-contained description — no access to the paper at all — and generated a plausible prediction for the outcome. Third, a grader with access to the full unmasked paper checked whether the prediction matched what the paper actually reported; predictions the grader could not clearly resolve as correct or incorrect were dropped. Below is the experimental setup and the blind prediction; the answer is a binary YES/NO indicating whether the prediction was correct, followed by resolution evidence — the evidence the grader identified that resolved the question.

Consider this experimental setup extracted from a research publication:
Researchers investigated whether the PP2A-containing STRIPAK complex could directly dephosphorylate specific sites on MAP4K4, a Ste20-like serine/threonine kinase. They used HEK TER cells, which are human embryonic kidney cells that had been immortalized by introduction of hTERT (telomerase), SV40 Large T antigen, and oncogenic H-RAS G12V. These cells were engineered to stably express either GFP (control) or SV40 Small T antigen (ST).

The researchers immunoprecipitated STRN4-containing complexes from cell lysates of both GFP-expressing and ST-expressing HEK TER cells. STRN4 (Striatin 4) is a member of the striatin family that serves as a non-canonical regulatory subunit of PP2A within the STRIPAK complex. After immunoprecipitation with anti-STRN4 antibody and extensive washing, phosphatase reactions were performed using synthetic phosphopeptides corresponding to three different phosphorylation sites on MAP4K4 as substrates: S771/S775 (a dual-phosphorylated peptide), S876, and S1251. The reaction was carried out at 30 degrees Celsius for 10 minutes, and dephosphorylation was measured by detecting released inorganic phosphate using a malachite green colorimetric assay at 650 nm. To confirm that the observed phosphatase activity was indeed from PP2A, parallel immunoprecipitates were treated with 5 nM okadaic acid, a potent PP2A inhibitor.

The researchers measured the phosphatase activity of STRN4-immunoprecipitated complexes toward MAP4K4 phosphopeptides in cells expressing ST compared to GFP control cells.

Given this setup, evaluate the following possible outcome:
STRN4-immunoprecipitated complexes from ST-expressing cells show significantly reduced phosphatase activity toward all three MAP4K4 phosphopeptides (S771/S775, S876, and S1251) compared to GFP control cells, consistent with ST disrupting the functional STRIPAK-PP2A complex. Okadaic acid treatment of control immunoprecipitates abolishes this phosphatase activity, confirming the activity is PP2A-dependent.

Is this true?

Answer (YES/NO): NO